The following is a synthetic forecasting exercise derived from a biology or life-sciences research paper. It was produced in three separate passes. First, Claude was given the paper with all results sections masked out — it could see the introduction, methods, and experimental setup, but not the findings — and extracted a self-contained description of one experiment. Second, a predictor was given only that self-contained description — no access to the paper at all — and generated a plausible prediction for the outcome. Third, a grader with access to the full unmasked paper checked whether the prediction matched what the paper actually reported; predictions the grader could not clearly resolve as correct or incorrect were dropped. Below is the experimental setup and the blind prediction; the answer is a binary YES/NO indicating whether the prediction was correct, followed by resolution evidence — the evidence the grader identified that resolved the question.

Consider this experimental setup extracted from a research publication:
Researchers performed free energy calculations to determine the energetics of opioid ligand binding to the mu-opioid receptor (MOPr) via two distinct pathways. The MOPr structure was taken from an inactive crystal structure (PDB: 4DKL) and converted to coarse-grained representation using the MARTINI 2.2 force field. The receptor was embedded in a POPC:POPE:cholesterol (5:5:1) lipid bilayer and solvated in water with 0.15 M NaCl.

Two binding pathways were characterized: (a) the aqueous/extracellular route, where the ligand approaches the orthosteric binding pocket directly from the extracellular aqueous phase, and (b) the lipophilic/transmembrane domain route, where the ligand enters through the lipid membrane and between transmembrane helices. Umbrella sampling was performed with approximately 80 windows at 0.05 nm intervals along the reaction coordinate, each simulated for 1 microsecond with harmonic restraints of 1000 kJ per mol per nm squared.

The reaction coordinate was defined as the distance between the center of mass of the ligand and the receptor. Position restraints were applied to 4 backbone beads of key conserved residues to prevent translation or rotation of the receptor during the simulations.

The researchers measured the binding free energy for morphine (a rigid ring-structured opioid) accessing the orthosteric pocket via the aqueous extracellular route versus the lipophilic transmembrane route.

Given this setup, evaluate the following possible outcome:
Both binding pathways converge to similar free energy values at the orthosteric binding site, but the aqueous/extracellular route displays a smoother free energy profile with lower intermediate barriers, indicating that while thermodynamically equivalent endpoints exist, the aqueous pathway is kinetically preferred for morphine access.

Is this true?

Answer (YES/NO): YES